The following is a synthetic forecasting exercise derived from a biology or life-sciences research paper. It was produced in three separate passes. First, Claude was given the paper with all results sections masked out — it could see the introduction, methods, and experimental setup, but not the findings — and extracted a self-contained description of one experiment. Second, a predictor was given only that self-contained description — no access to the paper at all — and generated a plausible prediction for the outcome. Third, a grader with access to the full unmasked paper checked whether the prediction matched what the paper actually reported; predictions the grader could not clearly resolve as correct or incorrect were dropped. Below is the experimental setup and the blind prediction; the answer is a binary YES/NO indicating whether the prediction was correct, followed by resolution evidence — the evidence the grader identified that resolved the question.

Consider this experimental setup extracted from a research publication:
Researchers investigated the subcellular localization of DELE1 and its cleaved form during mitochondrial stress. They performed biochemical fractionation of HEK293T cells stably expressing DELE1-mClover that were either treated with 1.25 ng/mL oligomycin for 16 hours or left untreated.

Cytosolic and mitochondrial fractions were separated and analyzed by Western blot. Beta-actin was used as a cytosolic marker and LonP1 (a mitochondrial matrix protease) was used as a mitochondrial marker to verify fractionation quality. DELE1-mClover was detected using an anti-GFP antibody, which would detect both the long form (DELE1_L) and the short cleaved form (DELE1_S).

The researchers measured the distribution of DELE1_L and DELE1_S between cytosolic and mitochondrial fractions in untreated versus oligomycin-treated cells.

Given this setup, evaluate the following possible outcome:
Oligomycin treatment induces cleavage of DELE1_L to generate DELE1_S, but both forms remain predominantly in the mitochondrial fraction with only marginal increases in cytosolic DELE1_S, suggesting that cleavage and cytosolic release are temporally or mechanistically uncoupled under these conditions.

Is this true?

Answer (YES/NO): NO